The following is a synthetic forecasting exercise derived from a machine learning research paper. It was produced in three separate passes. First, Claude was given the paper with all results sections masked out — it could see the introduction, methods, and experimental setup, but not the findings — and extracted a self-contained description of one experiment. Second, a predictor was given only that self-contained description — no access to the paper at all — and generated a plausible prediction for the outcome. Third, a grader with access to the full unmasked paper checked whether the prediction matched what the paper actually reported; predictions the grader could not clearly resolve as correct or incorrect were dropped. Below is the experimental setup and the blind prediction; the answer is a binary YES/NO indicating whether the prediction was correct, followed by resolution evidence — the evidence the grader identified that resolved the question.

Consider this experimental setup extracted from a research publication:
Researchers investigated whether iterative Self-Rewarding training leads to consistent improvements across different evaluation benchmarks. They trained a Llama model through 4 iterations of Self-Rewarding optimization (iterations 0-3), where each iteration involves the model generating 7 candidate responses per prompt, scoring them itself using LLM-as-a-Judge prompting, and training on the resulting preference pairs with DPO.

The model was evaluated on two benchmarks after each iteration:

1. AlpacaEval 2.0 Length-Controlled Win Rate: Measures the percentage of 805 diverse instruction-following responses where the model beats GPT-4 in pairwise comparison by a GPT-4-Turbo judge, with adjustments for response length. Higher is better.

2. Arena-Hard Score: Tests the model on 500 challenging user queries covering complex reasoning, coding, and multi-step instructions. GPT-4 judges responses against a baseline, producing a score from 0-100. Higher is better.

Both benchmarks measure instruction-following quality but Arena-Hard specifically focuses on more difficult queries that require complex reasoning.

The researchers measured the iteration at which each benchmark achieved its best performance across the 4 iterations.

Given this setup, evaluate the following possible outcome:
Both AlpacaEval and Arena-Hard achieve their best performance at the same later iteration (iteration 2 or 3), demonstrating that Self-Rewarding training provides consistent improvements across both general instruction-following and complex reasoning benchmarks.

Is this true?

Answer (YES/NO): NO